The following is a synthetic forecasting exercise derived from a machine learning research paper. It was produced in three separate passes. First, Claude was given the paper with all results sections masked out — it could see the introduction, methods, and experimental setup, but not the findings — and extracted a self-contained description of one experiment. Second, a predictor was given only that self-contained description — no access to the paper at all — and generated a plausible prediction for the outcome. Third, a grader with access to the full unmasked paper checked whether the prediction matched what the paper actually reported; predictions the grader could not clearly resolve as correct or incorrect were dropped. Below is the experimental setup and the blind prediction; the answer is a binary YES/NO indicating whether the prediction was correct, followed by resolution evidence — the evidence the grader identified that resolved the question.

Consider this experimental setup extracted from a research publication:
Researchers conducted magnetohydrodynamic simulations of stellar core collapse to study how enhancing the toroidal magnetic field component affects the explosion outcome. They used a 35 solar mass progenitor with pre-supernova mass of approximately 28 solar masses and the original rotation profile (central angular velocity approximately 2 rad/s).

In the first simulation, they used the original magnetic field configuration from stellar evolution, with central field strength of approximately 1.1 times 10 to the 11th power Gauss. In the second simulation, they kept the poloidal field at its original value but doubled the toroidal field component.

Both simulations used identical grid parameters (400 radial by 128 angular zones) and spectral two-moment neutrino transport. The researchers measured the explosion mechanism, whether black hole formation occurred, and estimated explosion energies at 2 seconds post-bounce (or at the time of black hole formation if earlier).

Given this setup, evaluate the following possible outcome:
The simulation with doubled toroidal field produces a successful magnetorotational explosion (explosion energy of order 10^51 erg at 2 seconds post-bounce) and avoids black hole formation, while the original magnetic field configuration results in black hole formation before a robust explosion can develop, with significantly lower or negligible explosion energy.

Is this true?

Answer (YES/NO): NO